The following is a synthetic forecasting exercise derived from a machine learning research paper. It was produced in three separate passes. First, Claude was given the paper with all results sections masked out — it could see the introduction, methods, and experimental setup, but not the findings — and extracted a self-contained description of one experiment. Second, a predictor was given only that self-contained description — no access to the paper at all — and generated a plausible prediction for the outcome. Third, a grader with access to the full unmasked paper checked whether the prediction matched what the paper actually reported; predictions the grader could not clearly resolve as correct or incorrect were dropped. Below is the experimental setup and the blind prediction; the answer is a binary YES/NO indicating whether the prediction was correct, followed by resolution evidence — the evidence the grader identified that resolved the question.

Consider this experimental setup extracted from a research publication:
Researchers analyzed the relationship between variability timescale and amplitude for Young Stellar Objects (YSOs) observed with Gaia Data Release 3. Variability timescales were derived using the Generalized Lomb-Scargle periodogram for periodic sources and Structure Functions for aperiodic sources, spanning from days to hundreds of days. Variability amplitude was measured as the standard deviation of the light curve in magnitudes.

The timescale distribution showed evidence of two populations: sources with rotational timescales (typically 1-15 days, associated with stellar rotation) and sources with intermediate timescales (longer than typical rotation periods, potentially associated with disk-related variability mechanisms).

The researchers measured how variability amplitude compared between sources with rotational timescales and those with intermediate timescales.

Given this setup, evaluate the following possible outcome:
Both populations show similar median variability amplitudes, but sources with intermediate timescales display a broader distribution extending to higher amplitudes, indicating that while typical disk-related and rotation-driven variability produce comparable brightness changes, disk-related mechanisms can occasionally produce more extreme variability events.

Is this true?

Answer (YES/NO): NO